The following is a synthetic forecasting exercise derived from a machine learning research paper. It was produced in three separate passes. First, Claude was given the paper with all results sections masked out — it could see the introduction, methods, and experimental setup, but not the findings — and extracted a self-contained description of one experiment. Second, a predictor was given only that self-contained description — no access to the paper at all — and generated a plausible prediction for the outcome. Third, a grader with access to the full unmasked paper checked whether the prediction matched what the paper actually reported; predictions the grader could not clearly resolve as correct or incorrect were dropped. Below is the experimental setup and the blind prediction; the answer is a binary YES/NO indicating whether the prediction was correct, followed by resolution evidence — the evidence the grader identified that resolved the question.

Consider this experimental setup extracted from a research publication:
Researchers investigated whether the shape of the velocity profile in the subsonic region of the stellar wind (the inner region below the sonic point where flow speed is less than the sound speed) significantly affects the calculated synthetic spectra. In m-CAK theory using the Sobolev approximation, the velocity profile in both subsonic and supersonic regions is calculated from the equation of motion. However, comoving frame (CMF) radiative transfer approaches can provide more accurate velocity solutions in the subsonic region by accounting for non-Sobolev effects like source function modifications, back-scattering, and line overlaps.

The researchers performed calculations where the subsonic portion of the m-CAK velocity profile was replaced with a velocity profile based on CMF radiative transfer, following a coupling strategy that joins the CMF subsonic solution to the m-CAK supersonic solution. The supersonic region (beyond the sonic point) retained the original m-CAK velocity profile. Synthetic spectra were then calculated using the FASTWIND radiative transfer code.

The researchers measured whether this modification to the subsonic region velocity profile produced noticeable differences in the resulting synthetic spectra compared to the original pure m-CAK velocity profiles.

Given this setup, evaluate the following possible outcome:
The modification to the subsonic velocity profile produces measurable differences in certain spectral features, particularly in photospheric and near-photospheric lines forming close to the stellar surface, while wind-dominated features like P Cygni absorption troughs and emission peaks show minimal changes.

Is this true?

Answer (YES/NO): NO